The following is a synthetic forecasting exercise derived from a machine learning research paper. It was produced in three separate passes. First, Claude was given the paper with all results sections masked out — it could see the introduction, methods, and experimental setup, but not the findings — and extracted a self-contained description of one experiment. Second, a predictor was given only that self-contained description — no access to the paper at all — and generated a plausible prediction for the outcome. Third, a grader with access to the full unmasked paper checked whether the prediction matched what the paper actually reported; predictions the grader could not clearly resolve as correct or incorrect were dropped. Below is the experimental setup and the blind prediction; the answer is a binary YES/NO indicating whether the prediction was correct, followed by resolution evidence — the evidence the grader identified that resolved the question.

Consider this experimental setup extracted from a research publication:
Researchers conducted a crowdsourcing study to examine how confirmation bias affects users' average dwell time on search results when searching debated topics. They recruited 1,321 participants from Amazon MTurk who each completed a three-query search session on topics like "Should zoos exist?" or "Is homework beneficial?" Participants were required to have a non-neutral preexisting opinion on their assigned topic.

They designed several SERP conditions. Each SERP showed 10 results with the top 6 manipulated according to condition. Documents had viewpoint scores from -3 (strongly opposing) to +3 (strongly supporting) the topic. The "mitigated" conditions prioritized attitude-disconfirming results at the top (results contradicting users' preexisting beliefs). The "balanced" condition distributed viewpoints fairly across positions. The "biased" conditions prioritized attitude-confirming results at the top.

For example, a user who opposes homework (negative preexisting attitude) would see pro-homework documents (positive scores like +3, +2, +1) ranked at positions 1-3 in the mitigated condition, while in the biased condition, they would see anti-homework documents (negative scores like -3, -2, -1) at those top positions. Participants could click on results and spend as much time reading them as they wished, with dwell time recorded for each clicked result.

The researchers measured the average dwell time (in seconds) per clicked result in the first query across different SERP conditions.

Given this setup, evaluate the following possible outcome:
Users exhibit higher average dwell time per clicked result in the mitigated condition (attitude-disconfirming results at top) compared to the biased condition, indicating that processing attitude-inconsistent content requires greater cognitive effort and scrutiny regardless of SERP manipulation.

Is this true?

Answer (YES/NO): NO